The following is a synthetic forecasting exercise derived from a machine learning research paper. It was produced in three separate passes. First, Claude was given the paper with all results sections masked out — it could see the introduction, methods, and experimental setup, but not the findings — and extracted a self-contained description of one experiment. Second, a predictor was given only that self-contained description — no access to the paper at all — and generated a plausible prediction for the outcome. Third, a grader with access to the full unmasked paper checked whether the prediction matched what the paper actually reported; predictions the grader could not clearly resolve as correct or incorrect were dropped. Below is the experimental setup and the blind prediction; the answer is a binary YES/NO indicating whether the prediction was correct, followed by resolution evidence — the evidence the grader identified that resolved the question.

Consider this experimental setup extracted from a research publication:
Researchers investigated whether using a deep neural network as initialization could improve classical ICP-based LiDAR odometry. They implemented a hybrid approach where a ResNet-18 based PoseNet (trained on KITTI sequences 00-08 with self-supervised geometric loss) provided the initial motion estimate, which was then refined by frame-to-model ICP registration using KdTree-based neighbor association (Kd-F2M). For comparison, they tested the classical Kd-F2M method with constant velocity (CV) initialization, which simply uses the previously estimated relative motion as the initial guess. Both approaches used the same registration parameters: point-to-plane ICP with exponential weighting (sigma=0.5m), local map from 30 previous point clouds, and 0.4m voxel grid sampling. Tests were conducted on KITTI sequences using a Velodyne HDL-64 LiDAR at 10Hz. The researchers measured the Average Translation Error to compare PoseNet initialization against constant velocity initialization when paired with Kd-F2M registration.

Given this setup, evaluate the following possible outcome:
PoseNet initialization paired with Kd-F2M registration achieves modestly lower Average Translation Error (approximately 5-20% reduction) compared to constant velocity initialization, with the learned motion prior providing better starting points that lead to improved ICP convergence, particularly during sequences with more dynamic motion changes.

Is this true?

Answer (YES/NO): NO